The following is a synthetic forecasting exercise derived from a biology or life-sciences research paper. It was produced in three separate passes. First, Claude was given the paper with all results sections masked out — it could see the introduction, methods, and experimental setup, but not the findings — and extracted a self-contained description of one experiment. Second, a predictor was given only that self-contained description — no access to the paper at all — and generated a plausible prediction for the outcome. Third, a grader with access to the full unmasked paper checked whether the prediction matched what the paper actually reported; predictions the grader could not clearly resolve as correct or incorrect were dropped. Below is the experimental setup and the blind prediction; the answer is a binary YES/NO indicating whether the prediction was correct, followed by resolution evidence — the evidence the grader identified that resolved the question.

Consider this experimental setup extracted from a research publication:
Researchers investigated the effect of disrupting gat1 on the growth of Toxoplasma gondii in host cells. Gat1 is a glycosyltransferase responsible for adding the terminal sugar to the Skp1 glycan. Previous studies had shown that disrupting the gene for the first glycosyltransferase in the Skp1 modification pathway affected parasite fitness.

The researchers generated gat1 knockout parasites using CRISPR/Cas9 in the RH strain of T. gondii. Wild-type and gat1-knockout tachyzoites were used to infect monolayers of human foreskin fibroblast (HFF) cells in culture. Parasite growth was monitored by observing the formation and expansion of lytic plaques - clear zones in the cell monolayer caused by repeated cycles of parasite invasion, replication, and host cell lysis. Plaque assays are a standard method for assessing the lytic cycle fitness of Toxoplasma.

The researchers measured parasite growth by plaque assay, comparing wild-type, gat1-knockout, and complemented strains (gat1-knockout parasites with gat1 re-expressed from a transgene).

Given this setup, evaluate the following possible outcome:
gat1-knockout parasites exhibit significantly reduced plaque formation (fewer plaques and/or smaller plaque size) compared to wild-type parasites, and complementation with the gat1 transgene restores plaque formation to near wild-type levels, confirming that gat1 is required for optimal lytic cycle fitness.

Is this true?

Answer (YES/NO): NO